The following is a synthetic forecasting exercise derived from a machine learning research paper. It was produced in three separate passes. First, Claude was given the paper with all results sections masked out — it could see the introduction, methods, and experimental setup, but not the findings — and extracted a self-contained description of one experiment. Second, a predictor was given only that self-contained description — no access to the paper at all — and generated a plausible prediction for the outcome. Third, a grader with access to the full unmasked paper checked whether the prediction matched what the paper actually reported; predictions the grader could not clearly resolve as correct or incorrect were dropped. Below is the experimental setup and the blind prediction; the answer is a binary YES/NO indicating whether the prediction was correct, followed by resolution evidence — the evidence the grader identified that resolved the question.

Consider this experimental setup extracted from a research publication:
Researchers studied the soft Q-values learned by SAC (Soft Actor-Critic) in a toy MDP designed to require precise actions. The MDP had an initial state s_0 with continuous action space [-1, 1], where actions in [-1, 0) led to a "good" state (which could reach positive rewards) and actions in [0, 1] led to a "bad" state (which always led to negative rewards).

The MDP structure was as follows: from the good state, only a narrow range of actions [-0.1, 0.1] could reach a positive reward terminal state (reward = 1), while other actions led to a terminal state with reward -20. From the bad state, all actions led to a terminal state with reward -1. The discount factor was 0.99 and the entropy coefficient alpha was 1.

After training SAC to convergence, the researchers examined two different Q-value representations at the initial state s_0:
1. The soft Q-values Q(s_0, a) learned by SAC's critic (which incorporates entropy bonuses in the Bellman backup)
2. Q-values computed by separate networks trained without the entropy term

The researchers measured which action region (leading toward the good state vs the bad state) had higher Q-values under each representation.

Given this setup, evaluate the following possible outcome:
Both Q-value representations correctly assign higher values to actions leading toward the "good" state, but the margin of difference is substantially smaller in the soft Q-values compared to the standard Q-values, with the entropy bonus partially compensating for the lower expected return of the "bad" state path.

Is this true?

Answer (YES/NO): NO